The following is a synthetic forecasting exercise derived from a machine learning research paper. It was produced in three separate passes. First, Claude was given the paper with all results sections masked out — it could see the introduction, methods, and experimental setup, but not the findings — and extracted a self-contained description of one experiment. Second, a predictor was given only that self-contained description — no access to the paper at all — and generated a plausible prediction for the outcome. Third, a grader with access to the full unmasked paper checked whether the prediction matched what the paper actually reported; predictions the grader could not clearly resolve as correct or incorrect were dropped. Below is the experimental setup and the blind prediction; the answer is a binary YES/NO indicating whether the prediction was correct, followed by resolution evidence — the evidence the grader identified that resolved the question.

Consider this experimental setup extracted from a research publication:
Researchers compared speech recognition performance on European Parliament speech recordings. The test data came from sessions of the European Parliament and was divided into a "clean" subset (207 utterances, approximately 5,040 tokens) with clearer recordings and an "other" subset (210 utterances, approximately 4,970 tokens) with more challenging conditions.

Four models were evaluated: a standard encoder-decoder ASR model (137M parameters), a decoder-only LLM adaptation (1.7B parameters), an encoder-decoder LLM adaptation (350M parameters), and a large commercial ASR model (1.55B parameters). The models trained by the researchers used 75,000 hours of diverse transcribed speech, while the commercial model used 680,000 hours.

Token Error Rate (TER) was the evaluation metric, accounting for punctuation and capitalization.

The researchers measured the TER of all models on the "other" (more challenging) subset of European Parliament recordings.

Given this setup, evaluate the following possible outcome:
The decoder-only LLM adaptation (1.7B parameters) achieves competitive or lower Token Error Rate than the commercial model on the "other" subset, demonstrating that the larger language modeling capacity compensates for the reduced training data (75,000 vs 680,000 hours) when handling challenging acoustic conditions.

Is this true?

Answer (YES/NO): NO